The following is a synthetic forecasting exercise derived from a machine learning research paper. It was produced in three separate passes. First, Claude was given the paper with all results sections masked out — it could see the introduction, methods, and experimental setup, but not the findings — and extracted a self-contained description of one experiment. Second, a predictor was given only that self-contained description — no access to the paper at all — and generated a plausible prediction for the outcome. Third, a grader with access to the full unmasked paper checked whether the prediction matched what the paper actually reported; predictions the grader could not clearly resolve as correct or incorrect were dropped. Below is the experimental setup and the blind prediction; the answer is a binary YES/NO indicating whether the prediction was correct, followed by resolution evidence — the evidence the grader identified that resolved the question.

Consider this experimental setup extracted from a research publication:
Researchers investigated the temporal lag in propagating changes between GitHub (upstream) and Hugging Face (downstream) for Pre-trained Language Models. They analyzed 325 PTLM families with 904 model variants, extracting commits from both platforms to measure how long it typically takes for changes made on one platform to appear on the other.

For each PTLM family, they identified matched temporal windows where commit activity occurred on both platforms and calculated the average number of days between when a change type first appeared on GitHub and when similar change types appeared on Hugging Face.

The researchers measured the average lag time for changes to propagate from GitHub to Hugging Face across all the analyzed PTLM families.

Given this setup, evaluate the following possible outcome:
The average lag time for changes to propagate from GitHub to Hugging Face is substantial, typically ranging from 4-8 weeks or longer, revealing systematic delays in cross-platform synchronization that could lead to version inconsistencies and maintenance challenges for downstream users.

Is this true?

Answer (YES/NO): NO